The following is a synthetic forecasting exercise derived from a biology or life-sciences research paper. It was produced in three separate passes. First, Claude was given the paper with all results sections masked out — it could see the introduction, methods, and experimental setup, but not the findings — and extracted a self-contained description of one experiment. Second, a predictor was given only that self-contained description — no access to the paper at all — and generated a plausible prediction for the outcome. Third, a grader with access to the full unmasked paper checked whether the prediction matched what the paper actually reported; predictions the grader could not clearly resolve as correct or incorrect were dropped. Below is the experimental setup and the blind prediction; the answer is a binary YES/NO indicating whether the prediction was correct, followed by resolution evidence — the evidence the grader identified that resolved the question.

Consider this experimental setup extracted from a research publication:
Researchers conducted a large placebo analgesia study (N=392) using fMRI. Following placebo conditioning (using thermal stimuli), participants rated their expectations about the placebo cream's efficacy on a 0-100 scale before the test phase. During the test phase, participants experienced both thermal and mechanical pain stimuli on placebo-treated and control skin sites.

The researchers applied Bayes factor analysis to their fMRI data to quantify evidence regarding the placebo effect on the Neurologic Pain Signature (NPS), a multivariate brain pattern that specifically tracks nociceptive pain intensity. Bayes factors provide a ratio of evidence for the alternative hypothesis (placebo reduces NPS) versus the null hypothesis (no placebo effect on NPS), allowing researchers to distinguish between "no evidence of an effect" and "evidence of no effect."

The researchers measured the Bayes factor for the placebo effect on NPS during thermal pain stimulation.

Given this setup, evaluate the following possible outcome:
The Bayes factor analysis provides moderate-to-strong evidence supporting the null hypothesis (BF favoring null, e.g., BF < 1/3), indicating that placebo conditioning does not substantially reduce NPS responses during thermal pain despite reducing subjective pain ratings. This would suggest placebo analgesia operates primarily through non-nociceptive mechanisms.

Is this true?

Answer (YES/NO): YES